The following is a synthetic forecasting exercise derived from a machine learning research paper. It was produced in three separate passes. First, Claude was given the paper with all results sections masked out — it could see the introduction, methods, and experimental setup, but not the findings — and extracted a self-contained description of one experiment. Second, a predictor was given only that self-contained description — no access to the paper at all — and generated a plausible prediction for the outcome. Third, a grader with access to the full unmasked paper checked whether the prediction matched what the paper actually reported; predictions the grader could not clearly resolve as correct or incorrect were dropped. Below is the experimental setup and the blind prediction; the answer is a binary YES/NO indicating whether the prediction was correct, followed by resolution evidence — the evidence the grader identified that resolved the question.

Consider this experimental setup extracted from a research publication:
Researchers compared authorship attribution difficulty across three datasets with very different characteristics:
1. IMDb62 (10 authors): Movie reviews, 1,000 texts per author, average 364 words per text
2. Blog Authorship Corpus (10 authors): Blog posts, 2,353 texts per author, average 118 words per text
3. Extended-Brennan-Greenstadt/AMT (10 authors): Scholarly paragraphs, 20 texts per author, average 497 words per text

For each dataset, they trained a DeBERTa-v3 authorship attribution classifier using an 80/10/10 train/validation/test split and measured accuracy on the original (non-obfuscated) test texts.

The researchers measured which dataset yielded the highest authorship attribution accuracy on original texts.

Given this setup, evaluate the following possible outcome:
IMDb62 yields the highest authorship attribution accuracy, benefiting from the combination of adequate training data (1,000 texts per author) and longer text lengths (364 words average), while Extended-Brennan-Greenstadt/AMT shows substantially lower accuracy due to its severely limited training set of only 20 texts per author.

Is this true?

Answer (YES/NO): YES